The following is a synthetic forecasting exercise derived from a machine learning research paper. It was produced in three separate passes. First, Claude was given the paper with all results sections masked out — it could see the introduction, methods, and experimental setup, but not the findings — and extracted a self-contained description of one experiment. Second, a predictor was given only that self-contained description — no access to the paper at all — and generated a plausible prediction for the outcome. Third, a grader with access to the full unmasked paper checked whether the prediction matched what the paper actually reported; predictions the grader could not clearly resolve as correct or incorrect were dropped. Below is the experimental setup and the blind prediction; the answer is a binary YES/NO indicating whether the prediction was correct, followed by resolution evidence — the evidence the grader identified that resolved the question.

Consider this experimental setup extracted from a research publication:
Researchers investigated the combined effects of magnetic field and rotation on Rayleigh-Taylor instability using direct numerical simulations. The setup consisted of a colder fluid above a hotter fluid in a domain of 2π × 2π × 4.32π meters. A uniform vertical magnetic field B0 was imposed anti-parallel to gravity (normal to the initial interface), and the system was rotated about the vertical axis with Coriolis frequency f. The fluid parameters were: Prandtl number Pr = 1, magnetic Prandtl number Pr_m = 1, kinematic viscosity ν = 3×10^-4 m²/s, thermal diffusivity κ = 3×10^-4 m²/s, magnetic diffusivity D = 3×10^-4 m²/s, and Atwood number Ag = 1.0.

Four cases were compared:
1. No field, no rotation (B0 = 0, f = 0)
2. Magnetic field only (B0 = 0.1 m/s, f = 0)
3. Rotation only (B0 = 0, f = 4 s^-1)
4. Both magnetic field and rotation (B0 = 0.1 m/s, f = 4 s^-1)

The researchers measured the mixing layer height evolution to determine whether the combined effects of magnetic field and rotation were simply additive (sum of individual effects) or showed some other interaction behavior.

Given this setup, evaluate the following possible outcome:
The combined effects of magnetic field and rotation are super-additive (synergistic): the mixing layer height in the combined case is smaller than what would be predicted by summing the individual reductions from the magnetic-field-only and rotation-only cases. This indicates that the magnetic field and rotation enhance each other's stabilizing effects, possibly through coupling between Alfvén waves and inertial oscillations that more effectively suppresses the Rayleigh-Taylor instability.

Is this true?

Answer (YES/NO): NO